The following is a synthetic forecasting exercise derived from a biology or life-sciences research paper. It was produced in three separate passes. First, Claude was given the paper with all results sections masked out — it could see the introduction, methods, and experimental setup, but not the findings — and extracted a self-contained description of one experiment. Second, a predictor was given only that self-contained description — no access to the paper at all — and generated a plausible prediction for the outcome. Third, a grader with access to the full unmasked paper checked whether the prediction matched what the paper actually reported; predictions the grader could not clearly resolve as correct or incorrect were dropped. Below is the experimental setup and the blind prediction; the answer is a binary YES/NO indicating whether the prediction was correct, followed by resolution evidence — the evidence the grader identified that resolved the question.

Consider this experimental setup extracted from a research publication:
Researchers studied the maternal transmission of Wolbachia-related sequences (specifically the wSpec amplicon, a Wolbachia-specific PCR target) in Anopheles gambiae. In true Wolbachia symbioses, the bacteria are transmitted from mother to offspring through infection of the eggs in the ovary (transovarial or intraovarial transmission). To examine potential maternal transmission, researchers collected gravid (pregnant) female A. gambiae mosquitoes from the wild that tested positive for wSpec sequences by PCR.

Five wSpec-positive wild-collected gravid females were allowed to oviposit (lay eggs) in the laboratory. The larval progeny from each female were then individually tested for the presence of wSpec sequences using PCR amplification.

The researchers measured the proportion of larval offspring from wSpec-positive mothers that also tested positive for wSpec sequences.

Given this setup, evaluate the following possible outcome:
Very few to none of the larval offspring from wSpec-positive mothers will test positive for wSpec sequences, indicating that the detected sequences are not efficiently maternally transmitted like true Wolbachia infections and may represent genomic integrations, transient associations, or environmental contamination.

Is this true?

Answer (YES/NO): NO